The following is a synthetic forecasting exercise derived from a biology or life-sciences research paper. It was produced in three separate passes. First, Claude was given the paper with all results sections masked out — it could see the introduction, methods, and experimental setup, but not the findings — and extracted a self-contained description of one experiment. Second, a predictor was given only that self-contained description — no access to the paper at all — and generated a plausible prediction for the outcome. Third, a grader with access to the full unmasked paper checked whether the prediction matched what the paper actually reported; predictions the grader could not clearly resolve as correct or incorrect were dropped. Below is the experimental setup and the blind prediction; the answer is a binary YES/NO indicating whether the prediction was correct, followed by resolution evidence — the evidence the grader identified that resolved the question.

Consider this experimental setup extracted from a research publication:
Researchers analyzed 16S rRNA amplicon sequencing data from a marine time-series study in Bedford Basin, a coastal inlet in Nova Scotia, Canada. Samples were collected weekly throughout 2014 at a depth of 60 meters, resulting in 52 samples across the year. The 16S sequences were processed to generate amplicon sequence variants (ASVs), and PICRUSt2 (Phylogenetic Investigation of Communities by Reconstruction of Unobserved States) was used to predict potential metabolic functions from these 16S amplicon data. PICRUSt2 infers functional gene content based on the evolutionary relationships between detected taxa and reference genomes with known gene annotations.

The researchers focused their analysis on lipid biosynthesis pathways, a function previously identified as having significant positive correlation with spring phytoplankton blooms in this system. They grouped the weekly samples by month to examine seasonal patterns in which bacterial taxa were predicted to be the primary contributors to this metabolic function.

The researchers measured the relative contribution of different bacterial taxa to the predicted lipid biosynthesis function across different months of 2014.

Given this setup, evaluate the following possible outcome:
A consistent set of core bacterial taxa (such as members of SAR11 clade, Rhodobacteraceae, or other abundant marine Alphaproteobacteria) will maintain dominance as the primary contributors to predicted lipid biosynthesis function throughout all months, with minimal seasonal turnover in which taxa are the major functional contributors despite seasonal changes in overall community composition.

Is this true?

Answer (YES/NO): NO